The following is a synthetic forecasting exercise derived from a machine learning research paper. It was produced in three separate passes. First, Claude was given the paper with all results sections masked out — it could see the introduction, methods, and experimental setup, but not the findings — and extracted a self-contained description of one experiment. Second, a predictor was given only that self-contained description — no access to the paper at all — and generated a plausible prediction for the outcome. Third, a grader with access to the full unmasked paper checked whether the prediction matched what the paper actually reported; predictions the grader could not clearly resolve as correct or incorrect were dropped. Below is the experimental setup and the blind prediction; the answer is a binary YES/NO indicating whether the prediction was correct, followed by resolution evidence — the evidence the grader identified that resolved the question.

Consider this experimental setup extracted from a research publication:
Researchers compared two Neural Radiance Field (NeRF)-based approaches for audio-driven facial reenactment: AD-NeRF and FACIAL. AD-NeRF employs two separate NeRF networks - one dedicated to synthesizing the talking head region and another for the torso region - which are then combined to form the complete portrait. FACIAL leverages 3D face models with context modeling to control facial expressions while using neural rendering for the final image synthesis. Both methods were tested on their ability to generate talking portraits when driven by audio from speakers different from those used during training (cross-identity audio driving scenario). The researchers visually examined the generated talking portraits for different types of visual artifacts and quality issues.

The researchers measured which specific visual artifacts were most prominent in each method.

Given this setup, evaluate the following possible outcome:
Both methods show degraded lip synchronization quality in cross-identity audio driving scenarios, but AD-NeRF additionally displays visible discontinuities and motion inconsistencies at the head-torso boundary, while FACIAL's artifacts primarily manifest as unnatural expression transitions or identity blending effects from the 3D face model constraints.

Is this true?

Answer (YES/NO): NO